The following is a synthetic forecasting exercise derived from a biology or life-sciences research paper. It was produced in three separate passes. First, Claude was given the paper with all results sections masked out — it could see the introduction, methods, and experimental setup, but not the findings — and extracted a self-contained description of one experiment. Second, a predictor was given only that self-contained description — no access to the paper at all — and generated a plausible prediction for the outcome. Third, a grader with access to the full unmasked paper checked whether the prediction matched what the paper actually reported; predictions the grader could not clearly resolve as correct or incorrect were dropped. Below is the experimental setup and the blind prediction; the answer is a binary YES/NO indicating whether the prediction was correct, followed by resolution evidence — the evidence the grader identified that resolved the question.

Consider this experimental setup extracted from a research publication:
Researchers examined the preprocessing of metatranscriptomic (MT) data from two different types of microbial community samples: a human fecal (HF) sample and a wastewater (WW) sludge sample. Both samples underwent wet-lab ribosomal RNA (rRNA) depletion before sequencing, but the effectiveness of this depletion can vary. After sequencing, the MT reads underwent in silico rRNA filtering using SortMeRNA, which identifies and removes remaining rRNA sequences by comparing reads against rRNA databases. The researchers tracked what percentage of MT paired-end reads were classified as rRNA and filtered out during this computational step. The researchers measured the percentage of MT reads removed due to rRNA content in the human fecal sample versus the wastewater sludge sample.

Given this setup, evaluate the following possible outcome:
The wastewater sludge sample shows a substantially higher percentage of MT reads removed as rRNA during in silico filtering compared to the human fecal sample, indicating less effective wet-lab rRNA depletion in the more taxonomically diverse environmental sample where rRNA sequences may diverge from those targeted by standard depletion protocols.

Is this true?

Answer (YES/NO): YES